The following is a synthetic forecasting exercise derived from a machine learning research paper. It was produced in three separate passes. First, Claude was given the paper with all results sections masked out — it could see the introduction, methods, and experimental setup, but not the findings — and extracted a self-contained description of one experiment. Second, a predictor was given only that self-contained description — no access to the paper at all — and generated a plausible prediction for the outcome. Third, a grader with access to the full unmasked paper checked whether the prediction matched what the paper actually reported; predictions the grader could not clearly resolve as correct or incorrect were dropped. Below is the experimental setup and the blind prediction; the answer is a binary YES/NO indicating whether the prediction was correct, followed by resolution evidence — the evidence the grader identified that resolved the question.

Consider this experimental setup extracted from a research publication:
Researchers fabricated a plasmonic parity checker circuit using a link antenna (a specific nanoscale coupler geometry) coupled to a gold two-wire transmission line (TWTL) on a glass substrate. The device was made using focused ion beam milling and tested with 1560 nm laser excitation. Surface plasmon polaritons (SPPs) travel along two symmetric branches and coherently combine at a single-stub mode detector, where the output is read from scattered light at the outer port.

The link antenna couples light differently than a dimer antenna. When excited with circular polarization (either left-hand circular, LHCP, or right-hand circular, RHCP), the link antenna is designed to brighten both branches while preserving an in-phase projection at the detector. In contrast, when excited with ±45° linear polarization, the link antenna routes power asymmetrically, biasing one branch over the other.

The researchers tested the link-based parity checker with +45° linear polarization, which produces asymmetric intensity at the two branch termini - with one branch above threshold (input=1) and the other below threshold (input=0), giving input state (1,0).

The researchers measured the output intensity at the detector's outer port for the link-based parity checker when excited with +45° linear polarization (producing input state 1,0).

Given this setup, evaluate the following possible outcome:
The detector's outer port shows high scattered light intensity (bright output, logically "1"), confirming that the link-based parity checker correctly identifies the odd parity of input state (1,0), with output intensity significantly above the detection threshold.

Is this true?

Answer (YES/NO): NO